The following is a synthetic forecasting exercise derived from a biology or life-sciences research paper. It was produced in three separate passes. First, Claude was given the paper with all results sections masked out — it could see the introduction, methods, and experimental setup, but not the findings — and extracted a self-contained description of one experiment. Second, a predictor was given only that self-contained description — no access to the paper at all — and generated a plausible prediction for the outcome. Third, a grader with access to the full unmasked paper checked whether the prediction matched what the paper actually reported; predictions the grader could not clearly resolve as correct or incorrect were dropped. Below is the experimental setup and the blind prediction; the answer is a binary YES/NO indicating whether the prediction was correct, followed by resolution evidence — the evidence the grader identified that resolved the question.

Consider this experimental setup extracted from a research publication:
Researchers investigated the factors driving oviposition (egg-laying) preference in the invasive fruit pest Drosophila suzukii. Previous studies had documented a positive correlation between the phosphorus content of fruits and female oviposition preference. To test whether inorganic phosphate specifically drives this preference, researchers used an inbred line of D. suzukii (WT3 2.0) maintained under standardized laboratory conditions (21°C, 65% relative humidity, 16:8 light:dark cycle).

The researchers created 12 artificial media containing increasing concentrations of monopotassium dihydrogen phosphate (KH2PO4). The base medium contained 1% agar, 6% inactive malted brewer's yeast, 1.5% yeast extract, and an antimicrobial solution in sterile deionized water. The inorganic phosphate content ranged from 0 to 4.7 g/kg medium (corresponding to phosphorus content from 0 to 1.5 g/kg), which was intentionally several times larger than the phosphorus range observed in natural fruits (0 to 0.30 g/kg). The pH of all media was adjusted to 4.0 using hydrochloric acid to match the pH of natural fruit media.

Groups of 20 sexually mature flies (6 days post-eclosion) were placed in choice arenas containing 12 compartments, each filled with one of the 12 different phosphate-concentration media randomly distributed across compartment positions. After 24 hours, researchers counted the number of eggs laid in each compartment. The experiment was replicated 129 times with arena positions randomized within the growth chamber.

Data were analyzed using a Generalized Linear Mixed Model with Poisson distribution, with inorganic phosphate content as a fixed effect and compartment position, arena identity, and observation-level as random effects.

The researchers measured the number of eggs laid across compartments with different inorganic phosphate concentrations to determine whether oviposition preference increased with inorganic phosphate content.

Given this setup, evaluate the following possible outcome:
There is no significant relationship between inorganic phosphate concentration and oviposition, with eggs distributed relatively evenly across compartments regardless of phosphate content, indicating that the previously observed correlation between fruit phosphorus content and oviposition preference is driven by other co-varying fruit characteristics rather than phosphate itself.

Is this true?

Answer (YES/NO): YES